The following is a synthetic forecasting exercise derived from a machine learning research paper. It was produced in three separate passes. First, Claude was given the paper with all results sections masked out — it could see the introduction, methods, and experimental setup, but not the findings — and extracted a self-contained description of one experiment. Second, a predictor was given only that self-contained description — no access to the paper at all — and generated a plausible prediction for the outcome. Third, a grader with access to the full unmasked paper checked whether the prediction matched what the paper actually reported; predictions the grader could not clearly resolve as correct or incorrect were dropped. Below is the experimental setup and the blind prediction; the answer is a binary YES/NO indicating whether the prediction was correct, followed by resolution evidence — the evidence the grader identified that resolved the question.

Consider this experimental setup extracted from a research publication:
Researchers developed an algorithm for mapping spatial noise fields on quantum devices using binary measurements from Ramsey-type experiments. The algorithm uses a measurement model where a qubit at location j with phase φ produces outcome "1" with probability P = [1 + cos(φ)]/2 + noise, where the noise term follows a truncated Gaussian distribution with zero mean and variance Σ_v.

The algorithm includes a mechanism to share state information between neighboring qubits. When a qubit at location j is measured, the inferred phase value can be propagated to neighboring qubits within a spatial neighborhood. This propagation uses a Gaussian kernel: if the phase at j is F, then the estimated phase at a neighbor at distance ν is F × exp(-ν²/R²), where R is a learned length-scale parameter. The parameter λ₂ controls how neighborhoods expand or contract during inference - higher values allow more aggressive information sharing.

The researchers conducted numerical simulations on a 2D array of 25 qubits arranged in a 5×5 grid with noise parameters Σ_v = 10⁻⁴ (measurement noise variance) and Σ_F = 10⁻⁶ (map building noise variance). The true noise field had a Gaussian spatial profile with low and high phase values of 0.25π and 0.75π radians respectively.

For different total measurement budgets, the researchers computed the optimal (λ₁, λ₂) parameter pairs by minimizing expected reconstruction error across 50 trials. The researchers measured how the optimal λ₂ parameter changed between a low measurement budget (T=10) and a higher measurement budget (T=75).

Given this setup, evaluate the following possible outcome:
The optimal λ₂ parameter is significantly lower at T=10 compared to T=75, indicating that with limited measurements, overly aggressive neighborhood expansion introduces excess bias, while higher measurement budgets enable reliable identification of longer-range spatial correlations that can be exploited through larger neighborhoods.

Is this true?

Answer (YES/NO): NO